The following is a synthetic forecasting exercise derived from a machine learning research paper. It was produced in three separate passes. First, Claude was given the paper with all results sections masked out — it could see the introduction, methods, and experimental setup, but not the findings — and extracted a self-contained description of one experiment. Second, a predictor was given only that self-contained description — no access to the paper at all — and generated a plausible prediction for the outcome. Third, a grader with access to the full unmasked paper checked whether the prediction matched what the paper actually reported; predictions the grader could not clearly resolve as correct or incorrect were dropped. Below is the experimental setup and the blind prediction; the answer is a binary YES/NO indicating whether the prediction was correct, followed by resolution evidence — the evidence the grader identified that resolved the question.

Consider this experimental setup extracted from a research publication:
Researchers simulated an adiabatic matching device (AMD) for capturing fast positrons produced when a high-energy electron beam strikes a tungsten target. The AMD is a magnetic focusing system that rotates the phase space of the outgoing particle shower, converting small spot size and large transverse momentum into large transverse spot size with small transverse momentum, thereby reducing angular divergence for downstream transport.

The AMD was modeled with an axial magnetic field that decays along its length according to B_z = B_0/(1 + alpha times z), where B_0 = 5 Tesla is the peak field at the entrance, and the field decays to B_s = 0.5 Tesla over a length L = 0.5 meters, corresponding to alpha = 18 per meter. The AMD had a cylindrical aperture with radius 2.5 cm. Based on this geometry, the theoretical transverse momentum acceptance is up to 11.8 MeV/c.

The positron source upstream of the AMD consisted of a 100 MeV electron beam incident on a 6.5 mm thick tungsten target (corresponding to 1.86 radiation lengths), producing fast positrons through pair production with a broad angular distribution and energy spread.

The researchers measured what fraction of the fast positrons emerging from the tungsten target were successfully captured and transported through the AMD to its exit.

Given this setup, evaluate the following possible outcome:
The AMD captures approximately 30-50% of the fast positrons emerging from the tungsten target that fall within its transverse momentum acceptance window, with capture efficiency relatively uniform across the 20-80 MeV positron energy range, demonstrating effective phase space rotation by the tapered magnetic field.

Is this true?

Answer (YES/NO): NO